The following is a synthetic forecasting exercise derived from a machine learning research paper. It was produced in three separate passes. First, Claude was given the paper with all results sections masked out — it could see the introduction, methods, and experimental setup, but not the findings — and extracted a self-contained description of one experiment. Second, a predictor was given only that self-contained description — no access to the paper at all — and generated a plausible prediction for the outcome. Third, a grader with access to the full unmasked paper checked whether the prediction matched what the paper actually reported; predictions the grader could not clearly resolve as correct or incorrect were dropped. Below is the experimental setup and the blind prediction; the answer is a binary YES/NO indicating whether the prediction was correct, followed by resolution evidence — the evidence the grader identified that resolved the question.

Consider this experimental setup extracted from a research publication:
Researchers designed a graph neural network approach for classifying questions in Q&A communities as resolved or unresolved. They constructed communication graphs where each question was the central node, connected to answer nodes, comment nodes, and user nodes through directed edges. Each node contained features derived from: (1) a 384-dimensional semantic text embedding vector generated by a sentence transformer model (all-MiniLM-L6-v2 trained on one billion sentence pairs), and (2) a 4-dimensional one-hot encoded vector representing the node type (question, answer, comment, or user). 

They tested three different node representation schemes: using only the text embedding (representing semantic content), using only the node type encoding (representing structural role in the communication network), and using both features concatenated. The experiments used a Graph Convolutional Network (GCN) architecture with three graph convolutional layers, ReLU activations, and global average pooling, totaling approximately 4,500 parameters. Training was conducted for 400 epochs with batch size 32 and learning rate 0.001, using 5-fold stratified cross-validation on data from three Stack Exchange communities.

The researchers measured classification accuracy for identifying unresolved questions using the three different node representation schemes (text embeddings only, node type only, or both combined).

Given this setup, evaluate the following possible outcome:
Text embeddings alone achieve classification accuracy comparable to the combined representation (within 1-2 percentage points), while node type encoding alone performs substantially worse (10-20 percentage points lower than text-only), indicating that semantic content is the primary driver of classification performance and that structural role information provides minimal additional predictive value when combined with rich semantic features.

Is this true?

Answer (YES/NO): NO